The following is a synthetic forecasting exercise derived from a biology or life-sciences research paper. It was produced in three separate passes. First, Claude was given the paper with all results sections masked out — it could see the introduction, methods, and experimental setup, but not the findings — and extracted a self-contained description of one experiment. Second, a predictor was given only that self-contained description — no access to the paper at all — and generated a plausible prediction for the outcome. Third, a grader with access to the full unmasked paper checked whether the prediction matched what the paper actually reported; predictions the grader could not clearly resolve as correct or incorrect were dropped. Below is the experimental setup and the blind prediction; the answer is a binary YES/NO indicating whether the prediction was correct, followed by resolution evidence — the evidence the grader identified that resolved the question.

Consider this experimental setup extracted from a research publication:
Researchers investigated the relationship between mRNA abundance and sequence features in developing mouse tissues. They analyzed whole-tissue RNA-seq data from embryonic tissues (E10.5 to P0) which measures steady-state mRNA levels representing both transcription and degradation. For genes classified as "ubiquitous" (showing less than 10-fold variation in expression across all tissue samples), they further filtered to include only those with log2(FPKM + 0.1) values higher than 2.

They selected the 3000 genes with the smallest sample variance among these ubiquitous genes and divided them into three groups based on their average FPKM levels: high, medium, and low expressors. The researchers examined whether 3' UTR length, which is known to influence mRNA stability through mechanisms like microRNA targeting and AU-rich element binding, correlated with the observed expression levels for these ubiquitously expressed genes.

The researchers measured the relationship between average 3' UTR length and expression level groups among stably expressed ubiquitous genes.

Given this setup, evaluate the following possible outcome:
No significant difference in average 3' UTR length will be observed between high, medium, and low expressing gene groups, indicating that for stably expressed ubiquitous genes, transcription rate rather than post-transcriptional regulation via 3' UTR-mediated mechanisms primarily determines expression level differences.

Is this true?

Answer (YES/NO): NO